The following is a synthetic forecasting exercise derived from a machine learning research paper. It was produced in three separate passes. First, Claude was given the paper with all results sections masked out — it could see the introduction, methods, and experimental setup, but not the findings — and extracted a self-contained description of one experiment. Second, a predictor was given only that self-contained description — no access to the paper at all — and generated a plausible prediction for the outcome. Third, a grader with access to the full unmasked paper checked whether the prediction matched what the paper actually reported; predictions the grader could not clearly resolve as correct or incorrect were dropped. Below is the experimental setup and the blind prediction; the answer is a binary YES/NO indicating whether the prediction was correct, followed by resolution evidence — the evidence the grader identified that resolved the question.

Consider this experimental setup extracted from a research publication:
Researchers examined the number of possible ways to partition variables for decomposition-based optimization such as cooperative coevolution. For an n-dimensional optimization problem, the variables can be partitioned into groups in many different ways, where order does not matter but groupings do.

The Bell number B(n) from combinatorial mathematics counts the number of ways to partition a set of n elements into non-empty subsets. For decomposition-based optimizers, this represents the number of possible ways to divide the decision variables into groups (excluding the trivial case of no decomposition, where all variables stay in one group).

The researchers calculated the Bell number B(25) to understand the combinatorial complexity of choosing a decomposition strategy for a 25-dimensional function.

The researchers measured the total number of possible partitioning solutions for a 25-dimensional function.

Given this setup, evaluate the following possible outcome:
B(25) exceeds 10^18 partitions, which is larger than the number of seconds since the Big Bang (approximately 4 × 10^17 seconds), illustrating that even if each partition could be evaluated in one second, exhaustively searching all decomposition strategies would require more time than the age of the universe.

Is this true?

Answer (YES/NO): NO